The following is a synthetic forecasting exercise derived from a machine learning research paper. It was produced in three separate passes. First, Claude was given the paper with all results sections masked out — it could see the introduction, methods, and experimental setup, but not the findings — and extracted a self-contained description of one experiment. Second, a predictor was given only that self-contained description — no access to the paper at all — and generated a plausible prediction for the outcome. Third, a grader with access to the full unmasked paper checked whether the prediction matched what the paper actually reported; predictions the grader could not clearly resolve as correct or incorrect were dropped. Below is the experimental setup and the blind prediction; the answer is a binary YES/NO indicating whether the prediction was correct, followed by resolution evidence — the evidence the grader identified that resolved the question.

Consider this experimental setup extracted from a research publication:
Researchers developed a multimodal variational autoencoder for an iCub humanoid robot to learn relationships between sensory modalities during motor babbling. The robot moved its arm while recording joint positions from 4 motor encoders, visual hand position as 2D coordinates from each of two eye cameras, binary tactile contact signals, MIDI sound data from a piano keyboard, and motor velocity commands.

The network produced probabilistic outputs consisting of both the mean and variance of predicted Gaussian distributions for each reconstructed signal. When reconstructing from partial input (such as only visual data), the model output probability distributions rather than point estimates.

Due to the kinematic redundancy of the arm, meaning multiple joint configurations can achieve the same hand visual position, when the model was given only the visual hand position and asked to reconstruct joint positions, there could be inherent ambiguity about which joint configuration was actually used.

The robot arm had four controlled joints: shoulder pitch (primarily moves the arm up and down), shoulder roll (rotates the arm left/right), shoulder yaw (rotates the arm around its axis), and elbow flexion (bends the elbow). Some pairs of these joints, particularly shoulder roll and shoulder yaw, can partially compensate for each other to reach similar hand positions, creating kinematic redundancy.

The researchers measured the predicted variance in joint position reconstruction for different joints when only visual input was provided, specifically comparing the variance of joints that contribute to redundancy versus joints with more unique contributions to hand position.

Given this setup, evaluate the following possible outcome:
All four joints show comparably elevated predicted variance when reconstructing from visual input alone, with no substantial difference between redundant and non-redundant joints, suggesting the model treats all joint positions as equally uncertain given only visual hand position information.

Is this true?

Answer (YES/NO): NO